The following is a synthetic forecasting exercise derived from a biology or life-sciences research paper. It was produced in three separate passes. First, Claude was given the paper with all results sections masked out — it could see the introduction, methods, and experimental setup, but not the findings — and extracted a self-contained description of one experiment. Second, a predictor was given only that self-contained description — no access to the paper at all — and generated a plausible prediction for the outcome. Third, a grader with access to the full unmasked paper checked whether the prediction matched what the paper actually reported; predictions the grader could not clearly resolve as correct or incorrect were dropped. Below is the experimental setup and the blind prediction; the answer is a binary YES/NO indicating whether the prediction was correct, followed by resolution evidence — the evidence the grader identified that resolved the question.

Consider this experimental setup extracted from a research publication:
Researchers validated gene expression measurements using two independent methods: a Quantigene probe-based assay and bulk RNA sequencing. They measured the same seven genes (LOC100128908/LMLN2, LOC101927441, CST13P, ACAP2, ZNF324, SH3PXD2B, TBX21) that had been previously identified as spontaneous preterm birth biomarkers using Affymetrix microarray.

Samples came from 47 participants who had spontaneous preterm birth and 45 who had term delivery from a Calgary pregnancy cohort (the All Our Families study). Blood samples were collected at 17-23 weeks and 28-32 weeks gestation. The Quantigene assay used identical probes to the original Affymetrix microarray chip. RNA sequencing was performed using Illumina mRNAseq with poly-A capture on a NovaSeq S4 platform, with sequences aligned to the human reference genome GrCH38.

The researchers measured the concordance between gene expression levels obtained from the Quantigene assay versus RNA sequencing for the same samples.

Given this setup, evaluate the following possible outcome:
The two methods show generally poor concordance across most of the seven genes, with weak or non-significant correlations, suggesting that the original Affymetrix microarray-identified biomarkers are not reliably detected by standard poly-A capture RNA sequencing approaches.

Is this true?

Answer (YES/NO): NO